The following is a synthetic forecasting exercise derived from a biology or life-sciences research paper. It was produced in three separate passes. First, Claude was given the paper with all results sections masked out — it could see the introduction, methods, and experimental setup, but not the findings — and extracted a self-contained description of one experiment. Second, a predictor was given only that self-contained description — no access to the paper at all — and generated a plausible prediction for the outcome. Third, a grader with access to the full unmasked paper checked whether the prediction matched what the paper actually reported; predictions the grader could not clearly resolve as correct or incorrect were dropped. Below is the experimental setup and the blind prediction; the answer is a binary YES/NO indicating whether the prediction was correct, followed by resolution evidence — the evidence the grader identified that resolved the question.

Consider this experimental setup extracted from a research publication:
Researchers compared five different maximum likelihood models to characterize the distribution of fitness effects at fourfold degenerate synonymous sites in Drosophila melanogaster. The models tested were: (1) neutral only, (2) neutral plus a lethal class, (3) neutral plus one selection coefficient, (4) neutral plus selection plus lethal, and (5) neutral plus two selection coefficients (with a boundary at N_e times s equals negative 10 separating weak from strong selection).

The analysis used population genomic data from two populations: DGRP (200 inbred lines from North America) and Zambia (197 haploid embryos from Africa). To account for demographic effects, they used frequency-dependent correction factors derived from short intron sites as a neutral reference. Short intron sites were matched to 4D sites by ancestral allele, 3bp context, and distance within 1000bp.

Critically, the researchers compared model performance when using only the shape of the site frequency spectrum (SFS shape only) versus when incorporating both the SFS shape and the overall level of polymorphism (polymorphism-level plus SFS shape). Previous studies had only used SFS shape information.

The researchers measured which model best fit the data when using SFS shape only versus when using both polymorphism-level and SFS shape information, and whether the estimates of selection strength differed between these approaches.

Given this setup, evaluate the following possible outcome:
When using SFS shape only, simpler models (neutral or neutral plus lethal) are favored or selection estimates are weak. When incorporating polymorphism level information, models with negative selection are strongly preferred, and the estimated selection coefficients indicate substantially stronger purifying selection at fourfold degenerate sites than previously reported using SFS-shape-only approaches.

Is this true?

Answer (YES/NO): YES